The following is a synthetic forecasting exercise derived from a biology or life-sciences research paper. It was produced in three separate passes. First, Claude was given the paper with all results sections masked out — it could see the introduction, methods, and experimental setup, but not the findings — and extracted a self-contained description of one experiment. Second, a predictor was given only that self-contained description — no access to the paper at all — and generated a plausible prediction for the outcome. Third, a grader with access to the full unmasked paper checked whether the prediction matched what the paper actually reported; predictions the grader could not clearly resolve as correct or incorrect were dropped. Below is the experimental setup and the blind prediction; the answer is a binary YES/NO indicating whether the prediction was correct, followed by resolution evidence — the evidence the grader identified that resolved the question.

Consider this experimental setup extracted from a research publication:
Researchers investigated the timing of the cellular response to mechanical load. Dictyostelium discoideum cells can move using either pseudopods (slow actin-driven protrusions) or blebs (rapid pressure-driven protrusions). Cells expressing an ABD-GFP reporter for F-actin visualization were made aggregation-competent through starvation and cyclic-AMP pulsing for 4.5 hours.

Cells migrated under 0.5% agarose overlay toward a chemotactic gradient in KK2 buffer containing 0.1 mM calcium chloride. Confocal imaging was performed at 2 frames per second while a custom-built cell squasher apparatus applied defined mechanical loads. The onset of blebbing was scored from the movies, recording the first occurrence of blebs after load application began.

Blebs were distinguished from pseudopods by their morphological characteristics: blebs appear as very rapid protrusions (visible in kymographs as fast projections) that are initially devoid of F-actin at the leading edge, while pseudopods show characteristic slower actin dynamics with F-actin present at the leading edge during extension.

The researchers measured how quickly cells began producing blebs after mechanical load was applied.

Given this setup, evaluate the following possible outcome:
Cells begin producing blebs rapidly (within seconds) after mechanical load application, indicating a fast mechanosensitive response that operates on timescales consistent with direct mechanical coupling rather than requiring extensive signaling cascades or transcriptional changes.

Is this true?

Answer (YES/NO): YES